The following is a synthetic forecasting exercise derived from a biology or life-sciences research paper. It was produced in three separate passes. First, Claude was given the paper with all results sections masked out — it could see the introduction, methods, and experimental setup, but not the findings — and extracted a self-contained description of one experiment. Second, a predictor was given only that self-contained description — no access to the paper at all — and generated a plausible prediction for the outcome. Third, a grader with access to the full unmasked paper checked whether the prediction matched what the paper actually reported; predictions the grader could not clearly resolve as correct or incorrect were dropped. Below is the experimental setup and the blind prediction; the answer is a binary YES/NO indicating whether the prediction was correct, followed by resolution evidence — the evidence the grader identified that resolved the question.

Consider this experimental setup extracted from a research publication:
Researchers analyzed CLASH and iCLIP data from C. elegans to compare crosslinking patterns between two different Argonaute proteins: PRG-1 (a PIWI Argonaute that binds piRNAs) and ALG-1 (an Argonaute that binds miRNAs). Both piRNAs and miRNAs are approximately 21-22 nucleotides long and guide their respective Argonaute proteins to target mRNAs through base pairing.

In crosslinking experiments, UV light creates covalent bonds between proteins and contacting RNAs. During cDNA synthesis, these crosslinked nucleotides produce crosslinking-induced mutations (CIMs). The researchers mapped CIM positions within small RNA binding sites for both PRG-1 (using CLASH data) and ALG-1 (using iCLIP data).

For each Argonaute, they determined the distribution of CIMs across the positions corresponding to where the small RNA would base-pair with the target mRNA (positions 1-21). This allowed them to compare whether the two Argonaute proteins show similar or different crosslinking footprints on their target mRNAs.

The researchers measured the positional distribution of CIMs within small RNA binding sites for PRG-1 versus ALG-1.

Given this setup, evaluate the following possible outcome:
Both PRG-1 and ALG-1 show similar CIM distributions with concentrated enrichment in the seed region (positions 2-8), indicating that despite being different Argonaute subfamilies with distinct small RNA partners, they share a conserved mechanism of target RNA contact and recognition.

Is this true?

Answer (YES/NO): NO